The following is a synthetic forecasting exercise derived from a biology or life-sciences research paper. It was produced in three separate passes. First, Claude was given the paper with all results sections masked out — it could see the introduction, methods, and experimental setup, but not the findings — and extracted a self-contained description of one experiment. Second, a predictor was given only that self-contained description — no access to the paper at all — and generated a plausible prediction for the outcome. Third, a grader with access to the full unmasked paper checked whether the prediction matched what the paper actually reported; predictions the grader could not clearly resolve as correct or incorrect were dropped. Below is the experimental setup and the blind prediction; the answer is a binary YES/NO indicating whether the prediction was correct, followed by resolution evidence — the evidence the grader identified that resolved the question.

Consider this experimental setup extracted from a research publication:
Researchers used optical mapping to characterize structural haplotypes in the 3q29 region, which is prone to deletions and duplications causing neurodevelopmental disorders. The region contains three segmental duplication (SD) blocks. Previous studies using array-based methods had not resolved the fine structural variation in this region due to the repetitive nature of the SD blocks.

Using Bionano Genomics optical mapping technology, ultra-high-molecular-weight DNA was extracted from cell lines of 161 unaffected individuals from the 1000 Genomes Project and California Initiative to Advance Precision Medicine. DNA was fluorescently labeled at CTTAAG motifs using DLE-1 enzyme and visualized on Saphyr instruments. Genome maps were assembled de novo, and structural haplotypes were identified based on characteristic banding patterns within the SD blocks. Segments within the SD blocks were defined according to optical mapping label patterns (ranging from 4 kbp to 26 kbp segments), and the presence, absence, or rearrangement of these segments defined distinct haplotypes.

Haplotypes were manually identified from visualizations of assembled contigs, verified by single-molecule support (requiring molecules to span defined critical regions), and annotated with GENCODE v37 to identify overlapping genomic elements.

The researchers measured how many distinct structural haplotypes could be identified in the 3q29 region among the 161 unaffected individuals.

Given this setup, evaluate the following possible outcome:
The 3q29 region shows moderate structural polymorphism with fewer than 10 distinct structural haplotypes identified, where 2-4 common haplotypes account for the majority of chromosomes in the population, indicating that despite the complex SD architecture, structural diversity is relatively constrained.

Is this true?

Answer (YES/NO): NO